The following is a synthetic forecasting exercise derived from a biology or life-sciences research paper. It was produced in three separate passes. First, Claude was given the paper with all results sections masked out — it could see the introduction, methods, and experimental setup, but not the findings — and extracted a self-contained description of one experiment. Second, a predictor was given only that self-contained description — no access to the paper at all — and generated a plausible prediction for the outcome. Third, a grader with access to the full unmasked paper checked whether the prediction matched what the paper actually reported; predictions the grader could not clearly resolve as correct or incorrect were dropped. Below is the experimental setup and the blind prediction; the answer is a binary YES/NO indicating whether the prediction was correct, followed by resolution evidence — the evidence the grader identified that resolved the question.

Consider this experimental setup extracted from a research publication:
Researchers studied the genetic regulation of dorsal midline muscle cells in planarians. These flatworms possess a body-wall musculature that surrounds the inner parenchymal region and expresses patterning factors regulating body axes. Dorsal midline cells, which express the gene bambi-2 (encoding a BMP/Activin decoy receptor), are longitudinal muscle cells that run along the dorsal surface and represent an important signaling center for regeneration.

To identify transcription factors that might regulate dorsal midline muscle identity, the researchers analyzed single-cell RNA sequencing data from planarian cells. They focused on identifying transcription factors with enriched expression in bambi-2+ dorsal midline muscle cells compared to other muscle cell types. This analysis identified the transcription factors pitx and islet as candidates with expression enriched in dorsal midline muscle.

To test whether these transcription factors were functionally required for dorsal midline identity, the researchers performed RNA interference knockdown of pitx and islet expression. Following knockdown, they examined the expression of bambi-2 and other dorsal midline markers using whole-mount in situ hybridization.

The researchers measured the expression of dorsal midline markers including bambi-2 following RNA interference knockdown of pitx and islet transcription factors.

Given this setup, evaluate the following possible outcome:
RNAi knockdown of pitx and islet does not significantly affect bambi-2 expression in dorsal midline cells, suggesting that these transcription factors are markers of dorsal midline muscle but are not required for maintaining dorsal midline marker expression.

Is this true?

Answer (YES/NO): NO